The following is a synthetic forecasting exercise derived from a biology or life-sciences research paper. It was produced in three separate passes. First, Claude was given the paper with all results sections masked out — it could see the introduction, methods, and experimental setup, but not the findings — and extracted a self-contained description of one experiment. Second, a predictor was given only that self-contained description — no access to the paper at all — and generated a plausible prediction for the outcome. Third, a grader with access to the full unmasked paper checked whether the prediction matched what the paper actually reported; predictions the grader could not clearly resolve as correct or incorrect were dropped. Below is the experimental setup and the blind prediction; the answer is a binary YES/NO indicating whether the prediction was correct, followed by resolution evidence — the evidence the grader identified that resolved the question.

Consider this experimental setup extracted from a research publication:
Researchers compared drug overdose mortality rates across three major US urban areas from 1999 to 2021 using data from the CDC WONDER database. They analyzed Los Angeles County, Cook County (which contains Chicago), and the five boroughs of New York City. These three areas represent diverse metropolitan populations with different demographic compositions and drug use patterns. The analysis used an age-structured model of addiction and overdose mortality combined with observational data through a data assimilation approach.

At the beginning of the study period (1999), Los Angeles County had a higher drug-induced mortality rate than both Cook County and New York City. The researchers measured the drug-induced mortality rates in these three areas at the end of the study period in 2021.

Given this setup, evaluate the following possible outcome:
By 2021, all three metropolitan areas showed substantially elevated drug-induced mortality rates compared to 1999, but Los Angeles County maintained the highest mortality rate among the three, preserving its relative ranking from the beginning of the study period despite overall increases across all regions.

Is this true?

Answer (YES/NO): NO